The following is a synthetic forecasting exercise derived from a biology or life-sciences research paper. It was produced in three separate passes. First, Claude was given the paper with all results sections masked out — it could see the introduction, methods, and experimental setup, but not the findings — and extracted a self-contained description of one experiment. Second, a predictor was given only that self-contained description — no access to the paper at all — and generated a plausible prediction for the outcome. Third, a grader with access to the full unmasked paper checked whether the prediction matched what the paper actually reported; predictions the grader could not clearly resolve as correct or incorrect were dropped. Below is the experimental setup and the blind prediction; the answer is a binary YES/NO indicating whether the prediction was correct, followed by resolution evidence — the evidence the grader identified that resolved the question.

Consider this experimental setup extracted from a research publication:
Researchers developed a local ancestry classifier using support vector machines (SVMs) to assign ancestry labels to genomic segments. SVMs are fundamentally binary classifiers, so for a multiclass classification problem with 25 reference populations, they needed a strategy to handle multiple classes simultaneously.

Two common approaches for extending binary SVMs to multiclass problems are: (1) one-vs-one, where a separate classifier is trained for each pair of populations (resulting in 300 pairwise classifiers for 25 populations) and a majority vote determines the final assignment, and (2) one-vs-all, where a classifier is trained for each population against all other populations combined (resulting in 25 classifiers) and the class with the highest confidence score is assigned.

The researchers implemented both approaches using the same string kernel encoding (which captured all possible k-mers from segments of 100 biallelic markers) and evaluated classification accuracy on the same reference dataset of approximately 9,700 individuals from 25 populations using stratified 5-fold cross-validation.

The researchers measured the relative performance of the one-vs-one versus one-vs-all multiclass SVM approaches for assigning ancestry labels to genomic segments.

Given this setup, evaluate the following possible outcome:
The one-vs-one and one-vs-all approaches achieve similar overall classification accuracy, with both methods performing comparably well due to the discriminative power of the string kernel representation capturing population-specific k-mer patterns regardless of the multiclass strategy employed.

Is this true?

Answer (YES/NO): NO